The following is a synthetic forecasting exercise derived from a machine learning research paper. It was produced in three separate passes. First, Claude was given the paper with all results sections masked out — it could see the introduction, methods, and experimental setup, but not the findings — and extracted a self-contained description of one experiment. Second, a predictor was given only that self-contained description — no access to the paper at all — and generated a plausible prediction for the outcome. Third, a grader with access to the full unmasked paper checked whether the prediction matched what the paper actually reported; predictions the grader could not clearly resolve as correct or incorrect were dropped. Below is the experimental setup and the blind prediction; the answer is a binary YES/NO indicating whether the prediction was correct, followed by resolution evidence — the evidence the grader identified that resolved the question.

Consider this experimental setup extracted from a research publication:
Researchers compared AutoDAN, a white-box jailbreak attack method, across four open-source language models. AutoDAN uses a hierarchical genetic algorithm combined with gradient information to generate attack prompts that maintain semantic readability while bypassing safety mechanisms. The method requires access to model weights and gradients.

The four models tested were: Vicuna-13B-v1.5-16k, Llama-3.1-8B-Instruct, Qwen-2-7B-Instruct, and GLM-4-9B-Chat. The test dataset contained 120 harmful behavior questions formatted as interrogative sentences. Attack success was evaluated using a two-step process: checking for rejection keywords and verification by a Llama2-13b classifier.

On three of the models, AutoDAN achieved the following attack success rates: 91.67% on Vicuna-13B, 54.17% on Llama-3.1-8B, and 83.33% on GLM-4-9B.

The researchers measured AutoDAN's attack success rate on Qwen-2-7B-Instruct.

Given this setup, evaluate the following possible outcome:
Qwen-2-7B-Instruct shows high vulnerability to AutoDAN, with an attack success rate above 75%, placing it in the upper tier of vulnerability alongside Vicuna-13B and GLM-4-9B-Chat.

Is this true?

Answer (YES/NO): NO